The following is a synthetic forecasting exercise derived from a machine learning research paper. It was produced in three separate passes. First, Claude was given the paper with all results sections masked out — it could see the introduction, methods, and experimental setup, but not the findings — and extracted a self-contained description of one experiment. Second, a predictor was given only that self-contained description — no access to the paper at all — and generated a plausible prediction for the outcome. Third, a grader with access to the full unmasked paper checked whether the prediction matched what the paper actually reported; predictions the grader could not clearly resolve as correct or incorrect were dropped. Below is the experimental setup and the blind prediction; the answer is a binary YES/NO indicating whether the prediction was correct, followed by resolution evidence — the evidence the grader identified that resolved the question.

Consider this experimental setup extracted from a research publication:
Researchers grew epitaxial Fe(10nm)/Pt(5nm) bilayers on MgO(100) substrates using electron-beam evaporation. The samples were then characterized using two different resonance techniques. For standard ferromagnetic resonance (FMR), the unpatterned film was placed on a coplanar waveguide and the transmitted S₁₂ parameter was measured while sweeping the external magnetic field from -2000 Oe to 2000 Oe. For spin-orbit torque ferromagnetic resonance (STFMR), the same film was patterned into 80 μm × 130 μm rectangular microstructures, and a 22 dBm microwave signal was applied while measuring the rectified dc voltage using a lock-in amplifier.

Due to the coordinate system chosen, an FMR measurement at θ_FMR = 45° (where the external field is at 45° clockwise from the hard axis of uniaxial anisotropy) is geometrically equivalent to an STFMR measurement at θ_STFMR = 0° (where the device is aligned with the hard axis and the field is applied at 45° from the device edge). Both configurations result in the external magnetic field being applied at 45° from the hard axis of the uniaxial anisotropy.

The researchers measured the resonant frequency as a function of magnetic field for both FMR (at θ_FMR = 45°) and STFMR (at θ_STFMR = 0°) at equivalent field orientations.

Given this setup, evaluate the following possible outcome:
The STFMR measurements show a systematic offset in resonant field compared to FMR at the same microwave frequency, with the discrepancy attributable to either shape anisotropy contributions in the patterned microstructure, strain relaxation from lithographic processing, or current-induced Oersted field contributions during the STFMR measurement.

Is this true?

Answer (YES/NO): NO